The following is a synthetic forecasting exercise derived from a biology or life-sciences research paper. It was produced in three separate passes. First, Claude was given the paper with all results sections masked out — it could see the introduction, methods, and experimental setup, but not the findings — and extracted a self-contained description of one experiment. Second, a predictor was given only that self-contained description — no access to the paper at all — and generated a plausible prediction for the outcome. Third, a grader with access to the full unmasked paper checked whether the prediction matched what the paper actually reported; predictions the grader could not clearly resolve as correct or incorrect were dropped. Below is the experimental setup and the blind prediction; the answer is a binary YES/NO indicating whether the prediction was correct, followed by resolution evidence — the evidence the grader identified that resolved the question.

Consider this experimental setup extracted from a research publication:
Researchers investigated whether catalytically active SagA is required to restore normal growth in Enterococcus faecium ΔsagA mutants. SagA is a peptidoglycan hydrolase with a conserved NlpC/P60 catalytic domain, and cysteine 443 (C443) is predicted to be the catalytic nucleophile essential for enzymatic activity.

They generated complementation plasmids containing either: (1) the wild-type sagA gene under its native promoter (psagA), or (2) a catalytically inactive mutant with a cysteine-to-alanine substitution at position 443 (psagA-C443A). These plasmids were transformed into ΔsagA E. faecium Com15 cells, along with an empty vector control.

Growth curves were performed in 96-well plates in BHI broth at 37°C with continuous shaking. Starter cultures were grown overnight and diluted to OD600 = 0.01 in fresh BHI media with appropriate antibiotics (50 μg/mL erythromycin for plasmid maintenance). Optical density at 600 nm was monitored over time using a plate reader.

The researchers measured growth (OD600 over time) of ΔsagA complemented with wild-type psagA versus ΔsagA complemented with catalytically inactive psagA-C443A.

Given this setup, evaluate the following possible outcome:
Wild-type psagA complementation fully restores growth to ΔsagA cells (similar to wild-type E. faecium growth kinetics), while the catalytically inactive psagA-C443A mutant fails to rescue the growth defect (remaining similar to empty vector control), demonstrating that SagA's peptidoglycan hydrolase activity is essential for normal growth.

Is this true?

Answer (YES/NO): YES